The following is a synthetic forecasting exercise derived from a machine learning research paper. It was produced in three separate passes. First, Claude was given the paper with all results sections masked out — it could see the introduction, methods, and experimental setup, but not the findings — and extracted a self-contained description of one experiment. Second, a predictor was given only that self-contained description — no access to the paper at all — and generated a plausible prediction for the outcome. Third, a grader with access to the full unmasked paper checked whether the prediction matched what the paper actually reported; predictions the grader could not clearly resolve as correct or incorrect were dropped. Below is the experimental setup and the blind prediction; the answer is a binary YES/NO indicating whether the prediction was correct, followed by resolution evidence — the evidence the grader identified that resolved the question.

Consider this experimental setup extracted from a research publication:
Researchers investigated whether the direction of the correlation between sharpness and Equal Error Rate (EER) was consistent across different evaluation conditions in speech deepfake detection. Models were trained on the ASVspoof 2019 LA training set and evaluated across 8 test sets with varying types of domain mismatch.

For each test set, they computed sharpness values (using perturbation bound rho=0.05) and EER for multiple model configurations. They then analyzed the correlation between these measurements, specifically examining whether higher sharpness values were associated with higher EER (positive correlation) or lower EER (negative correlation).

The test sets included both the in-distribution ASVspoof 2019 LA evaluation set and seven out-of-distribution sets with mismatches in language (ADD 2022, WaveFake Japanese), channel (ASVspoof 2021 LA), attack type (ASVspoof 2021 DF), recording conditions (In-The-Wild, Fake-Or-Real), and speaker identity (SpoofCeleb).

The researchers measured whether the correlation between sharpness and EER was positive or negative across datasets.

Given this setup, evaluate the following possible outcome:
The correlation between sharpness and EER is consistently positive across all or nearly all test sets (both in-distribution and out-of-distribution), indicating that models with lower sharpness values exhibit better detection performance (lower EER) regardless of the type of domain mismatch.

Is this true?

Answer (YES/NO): YES